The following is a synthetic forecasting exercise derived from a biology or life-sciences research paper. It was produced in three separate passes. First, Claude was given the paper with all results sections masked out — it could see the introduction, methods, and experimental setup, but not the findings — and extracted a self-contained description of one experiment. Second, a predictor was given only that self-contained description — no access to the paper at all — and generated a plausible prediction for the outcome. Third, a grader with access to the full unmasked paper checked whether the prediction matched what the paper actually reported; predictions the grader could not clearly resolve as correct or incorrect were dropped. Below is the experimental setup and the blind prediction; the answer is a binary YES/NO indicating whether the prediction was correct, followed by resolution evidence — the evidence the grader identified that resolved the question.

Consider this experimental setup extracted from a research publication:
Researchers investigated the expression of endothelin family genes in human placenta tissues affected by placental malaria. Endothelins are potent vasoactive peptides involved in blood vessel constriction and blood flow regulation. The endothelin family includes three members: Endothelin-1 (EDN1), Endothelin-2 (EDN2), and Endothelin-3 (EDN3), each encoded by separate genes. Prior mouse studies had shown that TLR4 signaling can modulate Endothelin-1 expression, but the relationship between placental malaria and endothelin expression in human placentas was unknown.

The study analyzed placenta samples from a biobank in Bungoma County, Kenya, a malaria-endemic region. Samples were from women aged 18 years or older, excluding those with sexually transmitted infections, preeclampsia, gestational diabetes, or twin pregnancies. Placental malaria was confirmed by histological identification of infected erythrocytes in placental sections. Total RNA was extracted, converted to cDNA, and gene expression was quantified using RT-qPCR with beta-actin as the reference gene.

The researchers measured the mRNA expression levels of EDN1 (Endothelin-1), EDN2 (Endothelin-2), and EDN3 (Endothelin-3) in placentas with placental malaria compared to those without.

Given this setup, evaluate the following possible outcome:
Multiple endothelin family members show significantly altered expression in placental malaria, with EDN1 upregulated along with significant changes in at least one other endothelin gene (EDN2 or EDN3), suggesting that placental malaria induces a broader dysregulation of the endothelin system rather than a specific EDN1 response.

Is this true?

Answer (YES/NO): NO